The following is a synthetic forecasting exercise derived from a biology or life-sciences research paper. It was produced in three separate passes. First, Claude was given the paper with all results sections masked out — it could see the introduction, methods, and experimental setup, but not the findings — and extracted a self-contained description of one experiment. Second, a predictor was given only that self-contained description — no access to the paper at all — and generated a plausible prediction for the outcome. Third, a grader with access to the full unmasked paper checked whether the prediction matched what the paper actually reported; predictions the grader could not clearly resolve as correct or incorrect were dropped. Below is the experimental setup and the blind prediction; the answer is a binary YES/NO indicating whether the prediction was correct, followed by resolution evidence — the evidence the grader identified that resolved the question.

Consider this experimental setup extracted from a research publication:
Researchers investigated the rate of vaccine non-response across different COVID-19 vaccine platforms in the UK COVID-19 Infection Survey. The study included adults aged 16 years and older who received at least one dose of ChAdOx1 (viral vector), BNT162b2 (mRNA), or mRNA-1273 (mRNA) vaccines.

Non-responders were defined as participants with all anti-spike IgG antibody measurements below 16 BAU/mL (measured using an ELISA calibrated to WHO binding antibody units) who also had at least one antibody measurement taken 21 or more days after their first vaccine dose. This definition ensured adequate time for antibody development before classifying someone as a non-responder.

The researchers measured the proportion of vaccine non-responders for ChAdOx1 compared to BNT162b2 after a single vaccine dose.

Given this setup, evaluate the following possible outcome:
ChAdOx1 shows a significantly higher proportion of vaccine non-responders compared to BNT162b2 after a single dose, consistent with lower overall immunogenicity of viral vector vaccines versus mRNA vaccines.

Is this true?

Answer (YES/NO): YES